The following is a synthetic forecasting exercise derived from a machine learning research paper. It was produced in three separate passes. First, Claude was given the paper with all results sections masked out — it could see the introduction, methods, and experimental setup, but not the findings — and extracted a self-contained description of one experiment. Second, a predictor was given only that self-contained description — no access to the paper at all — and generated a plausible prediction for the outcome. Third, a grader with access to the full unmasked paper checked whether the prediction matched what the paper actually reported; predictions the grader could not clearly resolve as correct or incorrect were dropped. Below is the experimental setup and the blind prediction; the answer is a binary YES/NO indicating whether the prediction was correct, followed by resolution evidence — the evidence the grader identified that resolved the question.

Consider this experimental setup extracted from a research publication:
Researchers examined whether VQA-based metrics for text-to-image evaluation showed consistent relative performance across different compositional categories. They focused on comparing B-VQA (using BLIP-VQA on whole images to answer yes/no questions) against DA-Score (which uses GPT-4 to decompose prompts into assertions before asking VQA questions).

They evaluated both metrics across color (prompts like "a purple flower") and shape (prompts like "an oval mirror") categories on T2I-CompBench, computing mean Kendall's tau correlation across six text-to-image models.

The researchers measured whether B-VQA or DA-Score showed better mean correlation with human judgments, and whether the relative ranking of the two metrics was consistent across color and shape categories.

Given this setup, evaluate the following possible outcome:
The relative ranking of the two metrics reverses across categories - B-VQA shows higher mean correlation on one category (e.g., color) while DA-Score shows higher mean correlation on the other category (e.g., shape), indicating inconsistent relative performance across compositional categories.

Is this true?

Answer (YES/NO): YES